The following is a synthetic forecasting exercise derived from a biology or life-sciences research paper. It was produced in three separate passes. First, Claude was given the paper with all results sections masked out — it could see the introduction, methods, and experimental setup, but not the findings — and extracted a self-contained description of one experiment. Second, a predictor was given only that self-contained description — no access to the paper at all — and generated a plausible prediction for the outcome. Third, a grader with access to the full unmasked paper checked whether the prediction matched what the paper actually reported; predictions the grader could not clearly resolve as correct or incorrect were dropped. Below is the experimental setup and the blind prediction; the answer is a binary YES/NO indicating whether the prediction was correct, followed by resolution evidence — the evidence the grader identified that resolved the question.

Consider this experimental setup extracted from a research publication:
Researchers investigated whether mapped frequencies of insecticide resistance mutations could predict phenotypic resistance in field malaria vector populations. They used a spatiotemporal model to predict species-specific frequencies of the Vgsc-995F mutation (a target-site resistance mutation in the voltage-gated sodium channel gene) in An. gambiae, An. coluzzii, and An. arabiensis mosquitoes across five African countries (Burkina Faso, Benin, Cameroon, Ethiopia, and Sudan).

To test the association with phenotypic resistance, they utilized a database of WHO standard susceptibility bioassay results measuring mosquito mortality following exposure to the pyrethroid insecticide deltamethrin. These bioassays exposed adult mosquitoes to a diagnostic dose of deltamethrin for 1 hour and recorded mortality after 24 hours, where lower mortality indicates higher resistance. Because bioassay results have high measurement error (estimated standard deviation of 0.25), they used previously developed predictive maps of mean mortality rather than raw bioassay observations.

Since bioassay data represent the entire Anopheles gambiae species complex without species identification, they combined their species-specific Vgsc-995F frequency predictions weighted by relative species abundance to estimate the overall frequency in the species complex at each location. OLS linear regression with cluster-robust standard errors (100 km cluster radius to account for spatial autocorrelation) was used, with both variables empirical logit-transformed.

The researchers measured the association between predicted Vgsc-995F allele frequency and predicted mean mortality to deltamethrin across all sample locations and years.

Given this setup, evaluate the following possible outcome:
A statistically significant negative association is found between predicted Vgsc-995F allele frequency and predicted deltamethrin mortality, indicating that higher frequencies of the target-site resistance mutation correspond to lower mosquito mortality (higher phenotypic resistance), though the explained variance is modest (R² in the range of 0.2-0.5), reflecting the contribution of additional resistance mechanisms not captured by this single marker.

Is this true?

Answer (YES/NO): NO